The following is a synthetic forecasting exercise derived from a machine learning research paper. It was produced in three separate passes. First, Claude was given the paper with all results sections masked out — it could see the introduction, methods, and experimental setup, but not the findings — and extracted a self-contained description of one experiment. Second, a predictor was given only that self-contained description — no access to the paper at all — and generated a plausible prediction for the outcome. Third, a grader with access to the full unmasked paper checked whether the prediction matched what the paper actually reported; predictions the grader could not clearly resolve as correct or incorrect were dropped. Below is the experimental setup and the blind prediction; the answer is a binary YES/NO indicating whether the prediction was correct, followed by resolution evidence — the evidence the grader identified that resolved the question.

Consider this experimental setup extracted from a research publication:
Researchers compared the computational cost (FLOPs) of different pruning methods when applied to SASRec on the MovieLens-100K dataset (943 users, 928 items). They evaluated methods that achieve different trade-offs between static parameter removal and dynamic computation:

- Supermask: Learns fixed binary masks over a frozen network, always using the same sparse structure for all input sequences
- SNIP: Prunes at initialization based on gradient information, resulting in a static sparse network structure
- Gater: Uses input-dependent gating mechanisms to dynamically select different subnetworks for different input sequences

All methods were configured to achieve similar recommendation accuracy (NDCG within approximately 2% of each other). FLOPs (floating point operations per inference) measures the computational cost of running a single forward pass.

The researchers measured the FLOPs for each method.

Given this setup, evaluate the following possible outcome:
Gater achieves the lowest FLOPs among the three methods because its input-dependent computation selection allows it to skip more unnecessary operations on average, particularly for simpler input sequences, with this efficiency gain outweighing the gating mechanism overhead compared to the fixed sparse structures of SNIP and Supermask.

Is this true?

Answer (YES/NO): YES